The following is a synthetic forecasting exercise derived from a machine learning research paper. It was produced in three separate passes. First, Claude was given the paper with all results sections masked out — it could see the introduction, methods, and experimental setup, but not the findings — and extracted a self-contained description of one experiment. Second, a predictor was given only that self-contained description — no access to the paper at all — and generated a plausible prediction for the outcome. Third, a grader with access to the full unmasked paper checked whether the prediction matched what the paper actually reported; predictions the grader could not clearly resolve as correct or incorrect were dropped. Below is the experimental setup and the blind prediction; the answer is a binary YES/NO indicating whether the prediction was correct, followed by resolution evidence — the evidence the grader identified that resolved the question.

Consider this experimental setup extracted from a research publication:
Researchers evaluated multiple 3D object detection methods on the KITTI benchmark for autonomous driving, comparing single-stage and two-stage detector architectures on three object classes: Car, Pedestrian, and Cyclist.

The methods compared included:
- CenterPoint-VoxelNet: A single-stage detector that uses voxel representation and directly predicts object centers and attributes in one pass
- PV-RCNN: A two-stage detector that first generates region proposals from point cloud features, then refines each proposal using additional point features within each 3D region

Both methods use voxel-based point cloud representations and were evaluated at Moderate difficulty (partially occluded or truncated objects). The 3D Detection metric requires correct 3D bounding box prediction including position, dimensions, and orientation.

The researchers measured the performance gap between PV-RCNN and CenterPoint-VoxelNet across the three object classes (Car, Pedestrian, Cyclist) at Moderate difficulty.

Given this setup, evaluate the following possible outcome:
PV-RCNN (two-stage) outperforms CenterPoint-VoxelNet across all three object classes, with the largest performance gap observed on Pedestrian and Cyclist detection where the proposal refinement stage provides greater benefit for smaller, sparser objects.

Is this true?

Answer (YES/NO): NO